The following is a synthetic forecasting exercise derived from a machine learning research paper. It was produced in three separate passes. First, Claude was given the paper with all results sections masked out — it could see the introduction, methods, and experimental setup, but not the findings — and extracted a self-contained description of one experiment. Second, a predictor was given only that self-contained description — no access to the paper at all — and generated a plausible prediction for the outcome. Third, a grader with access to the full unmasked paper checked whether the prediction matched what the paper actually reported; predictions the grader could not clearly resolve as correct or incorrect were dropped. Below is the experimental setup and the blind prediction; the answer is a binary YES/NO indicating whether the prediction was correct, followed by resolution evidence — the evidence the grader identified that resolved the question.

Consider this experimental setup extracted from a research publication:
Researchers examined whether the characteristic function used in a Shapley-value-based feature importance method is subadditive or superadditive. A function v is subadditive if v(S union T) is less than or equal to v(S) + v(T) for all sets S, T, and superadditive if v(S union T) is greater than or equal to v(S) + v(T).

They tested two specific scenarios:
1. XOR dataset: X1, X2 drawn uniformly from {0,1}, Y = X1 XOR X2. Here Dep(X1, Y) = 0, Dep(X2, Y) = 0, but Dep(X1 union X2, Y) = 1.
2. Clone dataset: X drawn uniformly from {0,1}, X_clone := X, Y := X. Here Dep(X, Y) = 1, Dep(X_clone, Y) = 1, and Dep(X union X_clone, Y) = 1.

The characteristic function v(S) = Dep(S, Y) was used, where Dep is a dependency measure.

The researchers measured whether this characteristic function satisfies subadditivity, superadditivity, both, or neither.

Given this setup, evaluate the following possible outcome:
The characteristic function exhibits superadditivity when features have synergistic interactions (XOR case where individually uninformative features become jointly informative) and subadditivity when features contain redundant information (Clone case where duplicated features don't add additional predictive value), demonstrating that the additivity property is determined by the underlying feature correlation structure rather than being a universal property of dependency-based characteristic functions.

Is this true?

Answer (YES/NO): YES